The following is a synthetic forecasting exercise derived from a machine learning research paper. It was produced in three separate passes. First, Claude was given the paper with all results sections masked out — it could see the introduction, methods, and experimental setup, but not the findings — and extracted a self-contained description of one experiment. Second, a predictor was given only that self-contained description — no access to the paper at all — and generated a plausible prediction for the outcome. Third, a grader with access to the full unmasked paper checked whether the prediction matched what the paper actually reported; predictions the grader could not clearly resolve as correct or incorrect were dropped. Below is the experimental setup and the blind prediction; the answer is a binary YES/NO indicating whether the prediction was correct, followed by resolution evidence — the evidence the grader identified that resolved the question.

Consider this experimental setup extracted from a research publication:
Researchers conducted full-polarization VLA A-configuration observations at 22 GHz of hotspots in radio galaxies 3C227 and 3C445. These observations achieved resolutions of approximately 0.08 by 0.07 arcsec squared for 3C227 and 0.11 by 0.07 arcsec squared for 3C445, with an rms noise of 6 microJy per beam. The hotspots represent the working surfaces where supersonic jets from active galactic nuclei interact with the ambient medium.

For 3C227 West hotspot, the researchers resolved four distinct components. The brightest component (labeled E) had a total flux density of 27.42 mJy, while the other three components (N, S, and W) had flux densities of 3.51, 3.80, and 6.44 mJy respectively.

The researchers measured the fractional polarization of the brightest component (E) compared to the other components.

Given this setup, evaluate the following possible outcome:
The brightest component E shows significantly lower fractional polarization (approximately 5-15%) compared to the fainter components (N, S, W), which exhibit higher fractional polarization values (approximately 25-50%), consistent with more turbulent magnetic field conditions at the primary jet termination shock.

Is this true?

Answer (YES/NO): NO